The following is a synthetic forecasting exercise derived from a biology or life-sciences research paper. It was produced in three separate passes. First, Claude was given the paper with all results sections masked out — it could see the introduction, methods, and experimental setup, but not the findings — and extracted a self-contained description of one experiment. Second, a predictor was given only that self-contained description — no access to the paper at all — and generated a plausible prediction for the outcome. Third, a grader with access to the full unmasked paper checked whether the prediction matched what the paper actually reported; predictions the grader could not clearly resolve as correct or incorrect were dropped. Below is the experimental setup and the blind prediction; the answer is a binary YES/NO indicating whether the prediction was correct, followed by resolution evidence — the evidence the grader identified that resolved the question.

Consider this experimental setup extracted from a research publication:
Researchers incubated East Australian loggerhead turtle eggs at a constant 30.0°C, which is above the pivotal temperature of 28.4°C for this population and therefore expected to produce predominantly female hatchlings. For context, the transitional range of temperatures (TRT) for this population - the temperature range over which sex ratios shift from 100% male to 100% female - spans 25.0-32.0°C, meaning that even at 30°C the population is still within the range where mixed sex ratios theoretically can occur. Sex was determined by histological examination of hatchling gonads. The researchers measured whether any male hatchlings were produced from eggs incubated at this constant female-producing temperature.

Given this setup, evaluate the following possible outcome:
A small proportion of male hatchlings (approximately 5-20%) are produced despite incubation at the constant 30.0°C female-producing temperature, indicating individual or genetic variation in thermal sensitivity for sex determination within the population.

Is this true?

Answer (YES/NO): YES